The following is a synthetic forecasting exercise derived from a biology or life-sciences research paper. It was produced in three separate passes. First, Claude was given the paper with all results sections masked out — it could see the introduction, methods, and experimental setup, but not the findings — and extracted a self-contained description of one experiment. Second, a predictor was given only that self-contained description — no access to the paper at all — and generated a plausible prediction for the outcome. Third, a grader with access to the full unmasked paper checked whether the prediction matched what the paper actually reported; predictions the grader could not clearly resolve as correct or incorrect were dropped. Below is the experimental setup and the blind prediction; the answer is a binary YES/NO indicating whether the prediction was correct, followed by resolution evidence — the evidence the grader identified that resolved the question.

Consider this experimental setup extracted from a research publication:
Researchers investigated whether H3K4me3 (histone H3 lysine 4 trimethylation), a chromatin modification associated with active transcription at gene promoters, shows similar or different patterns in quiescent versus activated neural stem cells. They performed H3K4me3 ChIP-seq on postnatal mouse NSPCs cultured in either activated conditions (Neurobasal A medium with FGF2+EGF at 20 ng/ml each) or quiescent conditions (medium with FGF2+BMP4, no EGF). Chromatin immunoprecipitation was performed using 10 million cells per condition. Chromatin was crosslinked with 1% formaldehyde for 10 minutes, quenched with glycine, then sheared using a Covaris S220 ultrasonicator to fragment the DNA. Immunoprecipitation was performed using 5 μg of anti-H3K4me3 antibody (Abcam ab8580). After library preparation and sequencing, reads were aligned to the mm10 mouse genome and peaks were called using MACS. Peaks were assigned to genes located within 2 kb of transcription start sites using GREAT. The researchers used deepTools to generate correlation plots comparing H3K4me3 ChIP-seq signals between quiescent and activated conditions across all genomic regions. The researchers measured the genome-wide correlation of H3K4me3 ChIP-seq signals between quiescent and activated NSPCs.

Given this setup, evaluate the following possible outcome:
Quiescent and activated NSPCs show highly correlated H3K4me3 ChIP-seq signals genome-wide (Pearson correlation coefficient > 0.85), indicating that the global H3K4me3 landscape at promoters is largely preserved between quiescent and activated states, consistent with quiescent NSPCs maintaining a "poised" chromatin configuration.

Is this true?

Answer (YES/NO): YES